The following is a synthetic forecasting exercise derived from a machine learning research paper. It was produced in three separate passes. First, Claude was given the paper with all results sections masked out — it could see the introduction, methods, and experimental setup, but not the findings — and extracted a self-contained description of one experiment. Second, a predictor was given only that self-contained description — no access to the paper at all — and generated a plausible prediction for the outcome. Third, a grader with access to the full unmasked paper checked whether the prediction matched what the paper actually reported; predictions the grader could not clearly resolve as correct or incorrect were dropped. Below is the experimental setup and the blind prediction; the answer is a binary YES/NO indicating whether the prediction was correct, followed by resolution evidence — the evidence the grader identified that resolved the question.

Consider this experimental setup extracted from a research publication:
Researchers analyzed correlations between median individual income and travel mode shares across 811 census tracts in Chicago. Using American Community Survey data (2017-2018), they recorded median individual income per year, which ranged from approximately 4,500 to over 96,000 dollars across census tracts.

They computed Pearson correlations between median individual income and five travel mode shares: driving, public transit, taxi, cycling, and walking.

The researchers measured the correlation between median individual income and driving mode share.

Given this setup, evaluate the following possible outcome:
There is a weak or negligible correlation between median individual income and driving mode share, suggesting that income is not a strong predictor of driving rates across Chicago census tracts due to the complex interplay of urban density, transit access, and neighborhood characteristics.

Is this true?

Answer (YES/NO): NO